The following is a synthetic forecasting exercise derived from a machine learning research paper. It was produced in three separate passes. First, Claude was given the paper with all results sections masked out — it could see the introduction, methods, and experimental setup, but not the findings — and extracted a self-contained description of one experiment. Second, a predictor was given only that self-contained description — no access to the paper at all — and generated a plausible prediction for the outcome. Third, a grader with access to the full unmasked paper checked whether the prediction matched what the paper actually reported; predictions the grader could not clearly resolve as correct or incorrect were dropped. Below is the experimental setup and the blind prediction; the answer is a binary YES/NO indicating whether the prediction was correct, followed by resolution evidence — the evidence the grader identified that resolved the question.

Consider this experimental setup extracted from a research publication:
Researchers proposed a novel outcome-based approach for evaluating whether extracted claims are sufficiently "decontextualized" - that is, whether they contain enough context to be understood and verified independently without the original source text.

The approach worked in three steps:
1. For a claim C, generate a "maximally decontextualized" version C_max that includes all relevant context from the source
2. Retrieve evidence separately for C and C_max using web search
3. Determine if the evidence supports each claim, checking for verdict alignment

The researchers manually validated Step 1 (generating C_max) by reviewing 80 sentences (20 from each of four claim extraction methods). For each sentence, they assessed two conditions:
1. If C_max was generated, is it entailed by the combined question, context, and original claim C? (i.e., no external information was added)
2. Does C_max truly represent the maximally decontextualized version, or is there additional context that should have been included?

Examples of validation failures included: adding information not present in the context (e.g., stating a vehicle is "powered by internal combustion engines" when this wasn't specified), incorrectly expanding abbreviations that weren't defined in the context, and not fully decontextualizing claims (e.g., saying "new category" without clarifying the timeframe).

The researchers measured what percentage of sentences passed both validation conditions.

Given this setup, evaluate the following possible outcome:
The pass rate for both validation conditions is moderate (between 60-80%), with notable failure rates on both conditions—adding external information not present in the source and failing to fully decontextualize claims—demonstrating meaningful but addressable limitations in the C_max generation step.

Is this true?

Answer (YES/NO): NO